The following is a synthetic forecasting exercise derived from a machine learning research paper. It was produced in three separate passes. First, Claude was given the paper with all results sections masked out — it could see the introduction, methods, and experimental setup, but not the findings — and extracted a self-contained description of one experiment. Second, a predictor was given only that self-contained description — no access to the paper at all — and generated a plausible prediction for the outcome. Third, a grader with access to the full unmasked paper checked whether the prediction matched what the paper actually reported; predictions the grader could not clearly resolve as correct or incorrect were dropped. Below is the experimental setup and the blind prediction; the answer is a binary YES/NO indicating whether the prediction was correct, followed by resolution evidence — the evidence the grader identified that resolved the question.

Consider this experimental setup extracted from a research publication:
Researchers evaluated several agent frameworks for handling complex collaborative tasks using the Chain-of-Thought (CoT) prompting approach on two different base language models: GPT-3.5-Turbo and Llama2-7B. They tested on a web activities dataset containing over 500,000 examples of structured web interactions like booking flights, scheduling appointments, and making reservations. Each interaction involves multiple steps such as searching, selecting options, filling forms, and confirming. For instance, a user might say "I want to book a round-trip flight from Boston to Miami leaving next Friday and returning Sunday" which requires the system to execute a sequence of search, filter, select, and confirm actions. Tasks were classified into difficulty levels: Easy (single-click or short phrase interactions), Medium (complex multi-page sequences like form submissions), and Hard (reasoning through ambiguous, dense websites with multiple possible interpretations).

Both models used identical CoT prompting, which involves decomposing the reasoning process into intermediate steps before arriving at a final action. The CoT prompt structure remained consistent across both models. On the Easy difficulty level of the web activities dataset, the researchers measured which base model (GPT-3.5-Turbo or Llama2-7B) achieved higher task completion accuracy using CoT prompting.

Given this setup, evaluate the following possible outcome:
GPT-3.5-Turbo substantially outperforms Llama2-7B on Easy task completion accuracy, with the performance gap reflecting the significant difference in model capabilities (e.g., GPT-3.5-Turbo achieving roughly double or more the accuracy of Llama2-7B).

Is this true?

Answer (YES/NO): NO